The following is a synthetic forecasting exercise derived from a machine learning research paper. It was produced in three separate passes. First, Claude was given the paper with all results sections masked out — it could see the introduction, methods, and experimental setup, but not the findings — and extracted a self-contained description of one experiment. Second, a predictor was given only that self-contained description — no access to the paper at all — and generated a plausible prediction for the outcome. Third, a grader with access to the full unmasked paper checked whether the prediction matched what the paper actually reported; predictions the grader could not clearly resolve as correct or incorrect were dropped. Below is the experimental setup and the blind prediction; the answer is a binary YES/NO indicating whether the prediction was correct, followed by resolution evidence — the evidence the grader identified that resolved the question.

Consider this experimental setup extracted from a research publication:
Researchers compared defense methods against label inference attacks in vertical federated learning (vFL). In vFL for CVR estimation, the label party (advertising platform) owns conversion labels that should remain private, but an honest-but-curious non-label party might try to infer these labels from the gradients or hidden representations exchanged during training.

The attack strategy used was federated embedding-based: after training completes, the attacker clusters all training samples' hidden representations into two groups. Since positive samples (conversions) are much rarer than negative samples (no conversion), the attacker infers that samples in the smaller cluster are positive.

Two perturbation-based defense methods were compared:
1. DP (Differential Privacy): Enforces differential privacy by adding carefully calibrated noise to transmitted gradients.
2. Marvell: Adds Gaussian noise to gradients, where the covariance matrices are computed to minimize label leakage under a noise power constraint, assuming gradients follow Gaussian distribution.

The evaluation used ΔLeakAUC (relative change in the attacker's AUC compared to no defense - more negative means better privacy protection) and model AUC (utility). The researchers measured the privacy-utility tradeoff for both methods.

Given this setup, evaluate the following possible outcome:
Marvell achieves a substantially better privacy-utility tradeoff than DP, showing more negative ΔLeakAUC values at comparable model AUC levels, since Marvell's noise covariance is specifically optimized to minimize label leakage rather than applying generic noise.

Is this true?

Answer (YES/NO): YES